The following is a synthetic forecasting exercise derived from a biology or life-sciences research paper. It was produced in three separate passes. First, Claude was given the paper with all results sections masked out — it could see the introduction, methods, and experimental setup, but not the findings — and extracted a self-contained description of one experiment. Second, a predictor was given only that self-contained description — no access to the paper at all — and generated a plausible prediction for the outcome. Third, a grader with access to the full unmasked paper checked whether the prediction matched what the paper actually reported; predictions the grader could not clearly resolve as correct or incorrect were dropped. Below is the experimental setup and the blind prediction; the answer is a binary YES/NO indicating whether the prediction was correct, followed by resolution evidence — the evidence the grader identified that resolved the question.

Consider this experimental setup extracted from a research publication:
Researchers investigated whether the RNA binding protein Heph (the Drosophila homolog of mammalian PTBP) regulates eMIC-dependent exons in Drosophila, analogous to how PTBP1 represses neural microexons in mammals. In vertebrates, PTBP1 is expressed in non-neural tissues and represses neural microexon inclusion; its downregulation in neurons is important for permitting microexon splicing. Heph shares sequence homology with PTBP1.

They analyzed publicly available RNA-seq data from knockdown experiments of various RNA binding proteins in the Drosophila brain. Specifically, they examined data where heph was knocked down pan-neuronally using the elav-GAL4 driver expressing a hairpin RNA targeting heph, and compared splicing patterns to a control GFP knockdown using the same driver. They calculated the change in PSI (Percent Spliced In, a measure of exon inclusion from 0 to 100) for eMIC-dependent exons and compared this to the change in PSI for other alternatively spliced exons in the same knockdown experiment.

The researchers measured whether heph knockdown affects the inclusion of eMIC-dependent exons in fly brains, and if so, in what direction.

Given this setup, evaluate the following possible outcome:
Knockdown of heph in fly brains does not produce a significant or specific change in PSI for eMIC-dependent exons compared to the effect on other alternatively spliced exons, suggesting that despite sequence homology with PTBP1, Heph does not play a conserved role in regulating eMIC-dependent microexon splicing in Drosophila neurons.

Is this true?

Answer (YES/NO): YES